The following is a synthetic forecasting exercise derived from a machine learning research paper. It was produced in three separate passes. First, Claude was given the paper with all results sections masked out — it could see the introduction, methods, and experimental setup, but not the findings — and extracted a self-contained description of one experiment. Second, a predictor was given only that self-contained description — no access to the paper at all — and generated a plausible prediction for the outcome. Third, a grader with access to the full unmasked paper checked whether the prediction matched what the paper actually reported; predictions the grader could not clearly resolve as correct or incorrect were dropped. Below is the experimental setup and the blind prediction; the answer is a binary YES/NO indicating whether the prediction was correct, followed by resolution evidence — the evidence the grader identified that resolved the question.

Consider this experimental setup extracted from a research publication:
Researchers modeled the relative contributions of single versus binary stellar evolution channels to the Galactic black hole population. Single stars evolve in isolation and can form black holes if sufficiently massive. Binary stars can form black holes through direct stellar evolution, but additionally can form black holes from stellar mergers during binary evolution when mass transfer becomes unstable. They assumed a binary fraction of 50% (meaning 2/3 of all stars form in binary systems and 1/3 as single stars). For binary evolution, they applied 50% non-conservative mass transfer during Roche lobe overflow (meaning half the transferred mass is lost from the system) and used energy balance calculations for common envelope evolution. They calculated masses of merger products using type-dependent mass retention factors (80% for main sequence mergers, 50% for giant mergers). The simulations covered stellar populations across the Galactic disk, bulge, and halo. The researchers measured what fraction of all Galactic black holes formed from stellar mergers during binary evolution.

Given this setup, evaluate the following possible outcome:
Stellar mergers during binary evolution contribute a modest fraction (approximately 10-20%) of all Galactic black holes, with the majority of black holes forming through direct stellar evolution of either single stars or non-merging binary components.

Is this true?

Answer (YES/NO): NO